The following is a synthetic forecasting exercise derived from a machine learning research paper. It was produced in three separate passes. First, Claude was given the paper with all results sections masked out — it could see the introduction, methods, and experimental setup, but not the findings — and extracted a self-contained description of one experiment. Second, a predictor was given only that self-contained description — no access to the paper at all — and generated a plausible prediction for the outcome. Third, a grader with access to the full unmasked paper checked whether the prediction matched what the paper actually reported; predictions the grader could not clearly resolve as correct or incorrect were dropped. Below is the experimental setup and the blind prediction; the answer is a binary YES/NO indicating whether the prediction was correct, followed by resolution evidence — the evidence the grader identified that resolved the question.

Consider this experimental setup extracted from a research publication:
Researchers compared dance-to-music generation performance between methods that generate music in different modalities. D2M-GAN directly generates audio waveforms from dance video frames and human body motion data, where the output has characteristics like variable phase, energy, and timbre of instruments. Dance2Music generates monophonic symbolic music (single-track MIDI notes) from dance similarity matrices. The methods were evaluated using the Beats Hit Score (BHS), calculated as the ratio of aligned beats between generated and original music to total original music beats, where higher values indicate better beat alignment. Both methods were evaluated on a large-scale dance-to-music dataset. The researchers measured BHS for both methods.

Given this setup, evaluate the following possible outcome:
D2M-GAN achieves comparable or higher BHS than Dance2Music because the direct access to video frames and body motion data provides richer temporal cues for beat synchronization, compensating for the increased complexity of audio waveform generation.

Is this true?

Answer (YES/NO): YES